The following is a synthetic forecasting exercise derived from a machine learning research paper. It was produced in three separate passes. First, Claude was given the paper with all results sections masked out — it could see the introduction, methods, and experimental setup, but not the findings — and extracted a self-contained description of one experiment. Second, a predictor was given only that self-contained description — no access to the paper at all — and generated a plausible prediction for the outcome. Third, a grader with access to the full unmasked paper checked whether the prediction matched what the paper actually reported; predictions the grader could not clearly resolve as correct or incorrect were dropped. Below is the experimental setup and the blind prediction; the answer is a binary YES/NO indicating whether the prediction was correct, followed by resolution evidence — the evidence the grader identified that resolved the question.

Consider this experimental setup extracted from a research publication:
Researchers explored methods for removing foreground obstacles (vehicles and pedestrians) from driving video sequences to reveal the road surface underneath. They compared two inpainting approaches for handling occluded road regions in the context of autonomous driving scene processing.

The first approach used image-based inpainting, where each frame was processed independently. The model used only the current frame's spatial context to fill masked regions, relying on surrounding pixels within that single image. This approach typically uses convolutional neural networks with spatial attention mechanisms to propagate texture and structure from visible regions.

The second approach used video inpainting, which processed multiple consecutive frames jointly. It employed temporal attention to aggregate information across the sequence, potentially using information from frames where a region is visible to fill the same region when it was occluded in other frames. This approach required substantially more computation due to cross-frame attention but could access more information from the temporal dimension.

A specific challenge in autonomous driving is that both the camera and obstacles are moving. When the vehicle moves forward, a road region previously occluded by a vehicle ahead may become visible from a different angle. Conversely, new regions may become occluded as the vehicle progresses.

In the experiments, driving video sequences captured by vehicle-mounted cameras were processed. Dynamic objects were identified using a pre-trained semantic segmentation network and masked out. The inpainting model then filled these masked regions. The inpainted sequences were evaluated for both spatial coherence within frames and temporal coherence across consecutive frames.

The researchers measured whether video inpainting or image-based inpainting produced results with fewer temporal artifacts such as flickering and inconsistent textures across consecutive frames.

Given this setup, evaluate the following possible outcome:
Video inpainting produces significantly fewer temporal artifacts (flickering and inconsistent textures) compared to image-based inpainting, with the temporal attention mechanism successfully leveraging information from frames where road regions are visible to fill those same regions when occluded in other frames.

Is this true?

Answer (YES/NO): YES